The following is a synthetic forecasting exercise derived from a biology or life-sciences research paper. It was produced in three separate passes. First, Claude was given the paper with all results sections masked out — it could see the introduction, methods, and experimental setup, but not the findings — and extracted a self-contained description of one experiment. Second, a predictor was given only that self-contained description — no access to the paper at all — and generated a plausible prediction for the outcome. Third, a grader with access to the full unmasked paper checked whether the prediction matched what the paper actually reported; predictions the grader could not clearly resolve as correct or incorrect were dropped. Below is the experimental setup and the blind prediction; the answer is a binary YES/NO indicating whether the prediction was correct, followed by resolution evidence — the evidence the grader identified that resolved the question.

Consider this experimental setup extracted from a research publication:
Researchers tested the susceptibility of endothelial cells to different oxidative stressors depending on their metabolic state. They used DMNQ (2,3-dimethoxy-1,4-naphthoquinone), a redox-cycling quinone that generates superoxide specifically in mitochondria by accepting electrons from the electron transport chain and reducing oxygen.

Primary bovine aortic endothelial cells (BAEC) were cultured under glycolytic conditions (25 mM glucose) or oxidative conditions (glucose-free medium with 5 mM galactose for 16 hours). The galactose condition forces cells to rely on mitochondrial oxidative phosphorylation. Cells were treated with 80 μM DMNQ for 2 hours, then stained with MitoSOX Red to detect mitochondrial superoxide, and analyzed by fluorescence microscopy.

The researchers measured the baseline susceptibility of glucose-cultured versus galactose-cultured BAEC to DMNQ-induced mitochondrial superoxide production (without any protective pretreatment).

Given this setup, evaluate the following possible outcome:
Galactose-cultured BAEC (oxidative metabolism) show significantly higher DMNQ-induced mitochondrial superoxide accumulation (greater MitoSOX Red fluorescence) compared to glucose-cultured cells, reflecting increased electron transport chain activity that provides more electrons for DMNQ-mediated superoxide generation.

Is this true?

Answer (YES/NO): NO